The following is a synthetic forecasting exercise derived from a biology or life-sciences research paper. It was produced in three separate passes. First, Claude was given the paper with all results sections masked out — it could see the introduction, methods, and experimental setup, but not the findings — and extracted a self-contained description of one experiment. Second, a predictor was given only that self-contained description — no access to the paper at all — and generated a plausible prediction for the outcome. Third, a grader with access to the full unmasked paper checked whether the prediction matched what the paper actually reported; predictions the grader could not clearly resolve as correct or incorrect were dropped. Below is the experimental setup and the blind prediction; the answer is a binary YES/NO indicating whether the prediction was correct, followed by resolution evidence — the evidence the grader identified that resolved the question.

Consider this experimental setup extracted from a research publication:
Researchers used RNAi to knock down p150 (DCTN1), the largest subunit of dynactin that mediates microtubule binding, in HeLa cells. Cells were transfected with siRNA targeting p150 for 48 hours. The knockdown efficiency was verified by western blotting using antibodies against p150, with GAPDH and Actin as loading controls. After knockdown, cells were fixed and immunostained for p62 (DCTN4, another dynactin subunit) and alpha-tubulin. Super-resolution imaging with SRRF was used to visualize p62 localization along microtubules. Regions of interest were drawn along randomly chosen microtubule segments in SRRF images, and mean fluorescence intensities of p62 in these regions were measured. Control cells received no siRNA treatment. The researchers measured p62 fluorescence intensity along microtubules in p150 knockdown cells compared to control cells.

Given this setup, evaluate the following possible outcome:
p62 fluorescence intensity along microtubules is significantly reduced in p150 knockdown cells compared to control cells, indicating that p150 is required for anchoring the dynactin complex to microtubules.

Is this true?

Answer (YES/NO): YES